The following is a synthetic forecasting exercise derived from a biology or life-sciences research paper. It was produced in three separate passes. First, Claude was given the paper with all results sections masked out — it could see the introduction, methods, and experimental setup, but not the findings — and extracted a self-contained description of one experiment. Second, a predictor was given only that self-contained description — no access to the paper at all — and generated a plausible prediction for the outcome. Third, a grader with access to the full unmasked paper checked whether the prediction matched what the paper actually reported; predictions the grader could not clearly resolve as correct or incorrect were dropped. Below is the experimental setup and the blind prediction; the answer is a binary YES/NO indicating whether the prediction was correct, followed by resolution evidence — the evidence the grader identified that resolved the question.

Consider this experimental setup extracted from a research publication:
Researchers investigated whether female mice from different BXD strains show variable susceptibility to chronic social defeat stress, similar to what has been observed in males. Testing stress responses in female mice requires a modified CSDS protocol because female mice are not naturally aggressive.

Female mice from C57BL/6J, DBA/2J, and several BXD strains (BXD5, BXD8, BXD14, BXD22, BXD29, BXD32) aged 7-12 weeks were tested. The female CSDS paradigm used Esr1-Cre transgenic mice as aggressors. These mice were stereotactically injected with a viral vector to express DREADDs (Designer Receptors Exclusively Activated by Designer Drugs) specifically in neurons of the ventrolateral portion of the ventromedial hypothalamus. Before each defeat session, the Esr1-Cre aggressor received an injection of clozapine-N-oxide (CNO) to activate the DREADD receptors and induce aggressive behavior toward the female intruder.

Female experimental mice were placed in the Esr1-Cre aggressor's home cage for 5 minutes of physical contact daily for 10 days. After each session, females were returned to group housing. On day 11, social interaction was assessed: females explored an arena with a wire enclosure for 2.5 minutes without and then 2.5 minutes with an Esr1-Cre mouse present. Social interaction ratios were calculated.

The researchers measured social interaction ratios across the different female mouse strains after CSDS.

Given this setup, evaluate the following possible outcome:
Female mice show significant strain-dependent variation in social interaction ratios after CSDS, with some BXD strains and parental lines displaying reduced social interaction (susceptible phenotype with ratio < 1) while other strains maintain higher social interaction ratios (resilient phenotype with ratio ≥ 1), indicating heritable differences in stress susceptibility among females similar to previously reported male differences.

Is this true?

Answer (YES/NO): YES